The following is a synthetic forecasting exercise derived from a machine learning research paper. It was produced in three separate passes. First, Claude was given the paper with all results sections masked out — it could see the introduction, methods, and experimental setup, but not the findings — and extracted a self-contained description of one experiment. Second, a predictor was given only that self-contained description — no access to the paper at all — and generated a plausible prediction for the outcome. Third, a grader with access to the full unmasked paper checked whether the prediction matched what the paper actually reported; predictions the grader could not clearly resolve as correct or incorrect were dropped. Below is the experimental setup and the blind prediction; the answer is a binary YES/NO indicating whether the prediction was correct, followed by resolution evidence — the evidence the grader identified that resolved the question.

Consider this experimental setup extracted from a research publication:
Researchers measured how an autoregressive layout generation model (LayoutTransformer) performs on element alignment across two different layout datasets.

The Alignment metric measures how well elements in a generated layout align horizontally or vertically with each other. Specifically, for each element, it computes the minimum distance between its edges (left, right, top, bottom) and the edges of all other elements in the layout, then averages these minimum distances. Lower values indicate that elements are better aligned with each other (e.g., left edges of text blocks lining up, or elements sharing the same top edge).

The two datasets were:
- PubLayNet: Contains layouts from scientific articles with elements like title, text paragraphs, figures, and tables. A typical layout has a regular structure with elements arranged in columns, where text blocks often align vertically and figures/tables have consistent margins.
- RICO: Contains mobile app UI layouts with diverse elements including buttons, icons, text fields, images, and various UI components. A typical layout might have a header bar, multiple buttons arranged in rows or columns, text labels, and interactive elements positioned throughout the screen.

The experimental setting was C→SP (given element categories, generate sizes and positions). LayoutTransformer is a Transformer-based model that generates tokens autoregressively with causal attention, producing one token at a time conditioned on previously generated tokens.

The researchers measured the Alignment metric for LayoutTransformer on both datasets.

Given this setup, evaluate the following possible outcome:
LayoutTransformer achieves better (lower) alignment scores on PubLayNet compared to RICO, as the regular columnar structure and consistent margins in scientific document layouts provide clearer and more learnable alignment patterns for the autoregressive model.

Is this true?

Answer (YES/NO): NO